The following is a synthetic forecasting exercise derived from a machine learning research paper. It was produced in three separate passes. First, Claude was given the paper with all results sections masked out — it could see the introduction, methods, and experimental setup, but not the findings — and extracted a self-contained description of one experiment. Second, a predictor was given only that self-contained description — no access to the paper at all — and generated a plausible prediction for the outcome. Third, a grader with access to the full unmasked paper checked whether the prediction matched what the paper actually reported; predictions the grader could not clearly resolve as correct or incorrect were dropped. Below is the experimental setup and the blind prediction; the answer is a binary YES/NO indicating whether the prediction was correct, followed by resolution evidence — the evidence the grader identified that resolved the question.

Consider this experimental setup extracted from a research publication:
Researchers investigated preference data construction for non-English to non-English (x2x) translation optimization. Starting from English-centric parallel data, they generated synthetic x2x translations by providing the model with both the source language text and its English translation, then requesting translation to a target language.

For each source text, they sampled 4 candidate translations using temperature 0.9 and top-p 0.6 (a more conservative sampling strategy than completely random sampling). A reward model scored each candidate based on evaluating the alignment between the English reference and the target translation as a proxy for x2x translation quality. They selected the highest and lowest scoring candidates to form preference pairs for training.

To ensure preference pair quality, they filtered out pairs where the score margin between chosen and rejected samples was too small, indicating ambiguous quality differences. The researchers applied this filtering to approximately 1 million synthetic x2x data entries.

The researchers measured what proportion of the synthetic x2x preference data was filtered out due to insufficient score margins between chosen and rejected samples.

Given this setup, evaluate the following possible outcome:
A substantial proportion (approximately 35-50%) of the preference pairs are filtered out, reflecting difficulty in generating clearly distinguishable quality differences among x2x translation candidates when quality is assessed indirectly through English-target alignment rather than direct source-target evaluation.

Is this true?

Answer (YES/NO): NO